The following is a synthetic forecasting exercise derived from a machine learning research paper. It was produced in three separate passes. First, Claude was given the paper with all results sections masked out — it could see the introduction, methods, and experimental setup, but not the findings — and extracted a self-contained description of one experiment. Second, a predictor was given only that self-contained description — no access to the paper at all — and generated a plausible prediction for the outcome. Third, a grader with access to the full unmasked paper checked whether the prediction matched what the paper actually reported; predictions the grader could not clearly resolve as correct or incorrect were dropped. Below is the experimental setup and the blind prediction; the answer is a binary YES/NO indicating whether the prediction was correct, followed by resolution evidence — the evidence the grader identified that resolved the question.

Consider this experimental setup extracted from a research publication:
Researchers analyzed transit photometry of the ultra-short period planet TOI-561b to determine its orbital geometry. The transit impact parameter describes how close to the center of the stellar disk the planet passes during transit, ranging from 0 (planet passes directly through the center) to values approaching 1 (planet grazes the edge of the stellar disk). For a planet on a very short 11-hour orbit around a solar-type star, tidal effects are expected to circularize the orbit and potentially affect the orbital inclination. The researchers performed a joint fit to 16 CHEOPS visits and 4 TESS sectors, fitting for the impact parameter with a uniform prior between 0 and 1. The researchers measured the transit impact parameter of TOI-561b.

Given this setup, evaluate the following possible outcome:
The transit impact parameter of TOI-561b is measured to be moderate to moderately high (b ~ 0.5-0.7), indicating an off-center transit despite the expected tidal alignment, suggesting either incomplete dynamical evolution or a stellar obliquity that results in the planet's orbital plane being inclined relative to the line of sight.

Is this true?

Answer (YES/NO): NO